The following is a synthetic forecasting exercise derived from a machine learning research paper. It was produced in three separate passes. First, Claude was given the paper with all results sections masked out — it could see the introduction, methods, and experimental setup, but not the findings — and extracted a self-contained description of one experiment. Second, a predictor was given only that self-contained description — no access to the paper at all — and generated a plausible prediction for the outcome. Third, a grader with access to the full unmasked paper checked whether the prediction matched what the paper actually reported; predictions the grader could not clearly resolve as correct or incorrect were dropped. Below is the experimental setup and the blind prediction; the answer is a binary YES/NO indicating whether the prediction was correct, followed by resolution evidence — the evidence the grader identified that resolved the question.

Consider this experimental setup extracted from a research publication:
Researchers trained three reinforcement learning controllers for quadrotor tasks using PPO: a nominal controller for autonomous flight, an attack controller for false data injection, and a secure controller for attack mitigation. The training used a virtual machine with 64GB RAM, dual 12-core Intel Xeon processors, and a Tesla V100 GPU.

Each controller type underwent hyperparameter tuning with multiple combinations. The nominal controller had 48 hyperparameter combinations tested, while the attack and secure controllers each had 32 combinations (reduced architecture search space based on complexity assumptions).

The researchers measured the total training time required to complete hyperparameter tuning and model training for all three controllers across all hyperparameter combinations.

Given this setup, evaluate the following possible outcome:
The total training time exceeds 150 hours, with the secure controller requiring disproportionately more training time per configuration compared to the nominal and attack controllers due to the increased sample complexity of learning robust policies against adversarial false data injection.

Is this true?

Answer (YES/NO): NO